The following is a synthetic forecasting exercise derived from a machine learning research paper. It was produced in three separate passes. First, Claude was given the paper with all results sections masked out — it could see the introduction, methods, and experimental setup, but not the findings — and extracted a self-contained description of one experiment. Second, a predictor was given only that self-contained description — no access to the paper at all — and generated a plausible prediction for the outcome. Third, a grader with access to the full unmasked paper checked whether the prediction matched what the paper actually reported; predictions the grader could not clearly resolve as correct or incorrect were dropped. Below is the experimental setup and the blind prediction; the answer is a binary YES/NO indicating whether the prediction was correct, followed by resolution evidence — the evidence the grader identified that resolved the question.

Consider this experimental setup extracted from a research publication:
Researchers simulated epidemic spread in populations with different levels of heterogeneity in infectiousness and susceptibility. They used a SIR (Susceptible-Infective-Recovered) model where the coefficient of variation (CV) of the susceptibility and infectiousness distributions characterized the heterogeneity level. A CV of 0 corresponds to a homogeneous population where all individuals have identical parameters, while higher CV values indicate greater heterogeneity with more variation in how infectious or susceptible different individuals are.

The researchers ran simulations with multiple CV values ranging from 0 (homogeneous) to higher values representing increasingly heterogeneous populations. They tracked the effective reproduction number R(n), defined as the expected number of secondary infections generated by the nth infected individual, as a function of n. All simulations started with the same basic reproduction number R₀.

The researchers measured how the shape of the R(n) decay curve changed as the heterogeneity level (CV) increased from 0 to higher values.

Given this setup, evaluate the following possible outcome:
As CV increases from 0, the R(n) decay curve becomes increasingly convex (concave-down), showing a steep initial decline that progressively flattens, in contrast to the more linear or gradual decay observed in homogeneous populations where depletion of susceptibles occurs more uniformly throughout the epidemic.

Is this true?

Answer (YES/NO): YES